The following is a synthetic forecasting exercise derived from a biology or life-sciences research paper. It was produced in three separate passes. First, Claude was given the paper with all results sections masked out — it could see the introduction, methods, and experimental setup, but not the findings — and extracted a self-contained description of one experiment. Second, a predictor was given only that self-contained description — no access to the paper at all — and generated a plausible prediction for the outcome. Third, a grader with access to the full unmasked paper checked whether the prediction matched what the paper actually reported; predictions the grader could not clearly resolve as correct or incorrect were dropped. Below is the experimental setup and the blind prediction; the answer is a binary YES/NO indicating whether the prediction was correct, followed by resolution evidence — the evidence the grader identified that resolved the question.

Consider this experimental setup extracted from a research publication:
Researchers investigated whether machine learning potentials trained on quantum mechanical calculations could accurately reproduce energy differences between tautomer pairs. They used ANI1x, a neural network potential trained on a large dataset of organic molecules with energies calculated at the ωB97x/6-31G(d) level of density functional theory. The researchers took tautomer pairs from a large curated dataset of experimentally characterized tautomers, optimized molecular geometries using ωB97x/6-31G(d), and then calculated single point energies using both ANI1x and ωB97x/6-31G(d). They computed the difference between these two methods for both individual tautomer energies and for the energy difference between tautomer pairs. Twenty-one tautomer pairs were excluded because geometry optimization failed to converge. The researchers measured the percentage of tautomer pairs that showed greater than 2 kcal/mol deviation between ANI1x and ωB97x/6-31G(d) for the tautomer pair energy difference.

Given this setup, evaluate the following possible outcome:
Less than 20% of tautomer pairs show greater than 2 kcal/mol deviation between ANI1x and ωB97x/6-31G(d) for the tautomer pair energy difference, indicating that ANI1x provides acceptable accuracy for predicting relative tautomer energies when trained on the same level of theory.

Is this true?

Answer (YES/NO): NO